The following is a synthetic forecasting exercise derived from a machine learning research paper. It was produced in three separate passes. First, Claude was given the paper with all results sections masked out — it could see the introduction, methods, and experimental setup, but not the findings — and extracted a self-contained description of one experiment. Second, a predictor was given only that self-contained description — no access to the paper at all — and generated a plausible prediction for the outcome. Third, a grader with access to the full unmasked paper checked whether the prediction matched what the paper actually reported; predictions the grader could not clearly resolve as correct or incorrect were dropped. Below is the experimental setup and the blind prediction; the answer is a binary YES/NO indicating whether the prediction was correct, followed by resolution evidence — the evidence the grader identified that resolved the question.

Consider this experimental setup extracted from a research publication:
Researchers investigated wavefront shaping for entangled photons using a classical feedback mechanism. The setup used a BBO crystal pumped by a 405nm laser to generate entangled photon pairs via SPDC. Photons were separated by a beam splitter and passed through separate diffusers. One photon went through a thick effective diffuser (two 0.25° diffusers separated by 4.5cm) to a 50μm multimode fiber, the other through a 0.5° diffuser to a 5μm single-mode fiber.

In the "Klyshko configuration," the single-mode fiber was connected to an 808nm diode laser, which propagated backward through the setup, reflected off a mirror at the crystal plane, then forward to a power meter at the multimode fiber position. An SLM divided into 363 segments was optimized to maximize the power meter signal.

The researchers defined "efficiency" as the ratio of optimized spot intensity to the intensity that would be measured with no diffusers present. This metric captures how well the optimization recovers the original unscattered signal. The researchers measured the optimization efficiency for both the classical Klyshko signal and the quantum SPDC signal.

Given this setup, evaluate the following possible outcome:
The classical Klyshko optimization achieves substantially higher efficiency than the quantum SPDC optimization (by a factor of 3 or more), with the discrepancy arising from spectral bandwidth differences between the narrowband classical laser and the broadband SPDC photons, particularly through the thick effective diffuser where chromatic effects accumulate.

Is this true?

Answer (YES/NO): NO